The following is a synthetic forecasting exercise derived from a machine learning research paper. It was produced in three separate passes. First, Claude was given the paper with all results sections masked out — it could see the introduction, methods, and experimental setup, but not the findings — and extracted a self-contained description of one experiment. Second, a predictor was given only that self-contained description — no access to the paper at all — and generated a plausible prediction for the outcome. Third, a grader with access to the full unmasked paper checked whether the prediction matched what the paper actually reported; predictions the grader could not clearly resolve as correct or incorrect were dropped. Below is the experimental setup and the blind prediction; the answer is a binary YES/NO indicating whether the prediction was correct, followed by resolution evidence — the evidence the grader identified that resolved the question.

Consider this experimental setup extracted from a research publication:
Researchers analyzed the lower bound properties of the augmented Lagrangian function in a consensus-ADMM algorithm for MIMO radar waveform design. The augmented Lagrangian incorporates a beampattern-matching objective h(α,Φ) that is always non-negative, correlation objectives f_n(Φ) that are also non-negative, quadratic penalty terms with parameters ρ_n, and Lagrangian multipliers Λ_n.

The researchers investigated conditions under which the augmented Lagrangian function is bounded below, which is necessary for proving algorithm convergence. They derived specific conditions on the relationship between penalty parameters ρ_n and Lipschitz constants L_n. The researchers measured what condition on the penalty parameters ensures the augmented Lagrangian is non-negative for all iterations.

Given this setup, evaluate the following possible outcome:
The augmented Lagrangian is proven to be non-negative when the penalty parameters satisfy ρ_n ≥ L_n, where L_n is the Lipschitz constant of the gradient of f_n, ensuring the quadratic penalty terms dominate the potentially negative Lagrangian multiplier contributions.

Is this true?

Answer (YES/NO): NO